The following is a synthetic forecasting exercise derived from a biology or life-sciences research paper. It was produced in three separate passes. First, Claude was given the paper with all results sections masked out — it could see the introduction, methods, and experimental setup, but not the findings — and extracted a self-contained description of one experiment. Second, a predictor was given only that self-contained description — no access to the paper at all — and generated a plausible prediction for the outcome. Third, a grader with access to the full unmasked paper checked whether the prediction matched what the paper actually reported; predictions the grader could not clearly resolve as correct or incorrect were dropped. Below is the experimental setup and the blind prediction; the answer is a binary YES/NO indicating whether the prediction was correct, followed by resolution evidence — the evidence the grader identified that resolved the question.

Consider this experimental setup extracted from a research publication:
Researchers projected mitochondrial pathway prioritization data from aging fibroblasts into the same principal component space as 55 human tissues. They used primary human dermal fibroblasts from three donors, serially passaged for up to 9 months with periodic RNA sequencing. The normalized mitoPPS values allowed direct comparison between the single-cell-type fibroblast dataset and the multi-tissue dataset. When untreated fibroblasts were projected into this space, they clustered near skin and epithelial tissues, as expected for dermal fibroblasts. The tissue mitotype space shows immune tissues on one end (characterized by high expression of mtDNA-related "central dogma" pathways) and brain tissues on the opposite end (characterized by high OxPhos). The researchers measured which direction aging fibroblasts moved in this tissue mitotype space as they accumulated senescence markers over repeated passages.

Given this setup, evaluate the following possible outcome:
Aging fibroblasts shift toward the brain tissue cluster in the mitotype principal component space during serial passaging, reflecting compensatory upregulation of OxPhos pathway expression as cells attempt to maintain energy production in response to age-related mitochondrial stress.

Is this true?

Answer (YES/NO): YES